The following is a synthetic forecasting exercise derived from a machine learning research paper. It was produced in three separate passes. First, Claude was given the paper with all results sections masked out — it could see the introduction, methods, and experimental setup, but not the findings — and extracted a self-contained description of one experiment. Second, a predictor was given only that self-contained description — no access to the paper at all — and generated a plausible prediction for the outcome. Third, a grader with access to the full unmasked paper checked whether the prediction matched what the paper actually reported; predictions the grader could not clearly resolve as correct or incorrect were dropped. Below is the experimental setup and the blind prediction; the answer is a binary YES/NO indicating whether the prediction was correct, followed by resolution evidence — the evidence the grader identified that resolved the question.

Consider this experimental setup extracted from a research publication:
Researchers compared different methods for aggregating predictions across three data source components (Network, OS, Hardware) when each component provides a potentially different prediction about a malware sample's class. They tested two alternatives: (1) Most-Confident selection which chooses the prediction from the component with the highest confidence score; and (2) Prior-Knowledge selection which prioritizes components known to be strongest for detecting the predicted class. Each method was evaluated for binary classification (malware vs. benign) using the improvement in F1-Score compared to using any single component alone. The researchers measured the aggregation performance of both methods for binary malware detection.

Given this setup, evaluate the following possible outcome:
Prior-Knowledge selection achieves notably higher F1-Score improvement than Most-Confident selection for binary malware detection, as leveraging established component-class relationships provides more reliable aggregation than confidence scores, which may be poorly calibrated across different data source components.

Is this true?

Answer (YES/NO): NO